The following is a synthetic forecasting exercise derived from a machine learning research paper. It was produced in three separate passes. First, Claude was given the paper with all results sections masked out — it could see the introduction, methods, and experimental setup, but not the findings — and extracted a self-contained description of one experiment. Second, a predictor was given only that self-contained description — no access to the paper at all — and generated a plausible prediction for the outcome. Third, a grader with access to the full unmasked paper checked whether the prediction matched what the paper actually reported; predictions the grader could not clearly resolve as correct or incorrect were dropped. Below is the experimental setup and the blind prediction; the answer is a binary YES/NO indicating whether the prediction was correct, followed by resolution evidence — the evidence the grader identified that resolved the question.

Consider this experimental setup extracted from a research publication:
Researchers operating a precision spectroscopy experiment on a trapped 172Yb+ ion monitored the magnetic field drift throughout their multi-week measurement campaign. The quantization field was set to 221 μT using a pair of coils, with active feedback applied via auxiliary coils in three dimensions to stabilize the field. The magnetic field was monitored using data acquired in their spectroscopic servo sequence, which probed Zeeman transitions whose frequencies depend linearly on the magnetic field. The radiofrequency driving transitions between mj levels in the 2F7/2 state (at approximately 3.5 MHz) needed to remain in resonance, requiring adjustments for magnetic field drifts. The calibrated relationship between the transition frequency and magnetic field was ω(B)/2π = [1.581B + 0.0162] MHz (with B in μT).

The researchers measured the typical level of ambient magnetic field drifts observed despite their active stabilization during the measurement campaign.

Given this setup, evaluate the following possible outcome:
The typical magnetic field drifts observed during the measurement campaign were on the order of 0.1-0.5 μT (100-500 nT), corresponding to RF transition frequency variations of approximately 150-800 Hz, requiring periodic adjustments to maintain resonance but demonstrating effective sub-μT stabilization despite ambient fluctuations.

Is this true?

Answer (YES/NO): NO